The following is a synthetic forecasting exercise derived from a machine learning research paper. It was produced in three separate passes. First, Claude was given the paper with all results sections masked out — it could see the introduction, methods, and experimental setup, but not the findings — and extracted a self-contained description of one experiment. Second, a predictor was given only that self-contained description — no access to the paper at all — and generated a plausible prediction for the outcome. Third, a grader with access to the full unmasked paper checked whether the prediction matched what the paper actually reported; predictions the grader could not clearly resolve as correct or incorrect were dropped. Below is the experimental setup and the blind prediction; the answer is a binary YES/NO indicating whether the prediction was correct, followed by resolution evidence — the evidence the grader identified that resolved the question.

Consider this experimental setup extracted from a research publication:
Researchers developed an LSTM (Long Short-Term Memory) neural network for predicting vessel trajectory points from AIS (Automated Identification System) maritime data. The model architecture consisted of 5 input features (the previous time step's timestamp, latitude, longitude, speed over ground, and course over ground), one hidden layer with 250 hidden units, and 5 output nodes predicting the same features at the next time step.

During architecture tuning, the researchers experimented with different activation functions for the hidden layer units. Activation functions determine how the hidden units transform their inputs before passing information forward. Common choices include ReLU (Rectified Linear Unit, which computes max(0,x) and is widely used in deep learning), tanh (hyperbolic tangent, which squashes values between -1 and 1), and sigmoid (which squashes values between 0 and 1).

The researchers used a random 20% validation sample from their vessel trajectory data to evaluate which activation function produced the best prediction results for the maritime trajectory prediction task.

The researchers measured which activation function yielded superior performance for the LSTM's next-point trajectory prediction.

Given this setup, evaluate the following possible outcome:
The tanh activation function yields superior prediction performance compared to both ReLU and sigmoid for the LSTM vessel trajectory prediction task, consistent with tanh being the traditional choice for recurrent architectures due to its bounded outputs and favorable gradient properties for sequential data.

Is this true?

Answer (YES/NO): NO